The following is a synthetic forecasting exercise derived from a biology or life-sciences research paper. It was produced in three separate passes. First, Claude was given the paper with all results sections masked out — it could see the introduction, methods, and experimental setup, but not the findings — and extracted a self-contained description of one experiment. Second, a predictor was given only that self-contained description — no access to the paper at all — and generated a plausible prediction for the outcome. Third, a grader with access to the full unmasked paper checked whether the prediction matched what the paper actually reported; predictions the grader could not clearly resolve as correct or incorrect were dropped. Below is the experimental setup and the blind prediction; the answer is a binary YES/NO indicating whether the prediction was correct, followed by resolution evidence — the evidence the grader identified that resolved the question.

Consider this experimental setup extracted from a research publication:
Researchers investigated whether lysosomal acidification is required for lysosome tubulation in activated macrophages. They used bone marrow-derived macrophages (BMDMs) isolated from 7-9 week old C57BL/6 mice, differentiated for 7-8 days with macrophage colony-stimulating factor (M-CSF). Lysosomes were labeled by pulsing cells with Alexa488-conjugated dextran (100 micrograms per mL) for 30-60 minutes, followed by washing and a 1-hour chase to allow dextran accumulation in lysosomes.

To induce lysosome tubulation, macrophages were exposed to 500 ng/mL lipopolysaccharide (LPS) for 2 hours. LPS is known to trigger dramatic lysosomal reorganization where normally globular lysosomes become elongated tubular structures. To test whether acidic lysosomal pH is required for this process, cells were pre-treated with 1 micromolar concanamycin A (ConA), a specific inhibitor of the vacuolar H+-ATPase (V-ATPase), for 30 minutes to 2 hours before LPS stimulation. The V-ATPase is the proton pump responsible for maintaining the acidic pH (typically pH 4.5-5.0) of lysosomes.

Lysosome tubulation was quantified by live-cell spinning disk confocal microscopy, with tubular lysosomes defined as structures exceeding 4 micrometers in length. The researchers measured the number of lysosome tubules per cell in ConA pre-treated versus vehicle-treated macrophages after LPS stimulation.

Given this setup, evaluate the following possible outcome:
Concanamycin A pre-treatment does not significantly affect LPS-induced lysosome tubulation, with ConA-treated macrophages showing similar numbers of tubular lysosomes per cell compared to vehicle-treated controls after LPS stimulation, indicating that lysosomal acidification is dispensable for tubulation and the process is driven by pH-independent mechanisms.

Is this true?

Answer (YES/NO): NO